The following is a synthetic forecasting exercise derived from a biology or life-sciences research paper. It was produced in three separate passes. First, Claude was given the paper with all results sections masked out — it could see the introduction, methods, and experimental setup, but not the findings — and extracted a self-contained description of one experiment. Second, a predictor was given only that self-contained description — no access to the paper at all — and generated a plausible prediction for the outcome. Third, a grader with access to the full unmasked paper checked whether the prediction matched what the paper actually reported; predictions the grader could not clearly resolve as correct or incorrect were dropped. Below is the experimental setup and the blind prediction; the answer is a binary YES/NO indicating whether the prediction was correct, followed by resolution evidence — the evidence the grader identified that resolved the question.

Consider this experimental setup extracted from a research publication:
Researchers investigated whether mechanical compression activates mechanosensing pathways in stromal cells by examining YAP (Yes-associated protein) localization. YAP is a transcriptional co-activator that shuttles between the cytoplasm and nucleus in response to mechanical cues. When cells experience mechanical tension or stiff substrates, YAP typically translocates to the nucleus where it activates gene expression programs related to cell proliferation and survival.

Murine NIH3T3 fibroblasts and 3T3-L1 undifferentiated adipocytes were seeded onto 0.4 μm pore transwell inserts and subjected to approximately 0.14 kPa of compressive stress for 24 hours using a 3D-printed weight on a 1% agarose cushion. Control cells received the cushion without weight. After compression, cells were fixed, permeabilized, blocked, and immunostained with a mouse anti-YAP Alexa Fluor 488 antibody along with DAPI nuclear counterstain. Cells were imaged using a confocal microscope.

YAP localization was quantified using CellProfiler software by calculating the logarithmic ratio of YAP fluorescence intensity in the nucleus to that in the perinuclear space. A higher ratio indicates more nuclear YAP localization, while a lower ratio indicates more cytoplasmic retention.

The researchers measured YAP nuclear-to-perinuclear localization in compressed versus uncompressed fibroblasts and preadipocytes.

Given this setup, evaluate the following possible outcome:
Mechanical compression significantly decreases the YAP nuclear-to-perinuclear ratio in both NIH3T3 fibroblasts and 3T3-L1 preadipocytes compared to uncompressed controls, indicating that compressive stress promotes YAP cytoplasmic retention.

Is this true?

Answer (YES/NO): NO